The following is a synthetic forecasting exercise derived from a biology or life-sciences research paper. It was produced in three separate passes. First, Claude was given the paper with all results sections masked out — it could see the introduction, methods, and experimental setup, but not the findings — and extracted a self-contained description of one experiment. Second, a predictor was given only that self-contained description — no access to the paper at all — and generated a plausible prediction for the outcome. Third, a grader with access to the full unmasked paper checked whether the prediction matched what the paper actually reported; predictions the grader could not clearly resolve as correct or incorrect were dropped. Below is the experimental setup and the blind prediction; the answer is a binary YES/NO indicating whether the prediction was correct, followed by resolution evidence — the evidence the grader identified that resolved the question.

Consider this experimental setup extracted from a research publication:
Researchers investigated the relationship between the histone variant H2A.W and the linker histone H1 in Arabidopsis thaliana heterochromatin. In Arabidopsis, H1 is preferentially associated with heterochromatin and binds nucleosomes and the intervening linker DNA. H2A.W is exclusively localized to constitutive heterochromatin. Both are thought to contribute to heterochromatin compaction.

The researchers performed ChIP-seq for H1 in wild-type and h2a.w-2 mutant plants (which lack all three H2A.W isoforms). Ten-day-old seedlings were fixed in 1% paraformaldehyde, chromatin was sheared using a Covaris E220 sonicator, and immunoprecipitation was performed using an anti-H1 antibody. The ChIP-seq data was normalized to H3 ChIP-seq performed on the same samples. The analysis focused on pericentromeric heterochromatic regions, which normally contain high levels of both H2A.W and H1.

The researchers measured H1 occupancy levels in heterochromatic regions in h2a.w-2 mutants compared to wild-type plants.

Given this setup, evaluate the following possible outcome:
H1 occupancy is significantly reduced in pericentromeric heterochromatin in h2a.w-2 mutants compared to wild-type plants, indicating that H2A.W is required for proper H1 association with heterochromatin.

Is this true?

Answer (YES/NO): NO